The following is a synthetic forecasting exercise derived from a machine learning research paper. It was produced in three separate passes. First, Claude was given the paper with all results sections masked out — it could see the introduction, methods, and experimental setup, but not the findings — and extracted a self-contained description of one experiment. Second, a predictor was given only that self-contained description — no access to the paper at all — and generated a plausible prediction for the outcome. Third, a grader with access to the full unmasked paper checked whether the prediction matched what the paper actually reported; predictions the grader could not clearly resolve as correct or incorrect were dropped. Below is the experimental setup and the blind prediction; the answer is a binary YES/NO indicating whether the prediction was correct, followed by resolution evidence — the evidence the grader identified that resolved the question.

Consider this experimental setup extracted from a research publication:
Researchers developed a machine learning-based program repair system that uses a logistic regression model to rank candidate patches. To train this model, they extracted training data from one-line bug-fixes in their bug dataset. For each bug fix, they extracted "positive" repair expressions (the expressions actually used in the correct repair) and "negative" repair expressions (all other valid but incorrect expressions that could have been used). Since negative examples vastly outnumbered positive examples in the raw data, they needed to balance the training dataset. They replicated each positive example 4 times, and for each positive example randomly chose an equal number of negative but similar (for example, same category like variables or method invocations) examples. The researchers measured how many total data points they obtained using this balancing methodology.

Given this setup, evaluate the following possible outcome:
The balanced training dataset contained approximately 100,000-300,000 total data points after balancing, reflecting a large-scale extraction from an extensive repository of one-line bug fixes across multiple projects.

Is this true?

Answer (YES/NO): NO